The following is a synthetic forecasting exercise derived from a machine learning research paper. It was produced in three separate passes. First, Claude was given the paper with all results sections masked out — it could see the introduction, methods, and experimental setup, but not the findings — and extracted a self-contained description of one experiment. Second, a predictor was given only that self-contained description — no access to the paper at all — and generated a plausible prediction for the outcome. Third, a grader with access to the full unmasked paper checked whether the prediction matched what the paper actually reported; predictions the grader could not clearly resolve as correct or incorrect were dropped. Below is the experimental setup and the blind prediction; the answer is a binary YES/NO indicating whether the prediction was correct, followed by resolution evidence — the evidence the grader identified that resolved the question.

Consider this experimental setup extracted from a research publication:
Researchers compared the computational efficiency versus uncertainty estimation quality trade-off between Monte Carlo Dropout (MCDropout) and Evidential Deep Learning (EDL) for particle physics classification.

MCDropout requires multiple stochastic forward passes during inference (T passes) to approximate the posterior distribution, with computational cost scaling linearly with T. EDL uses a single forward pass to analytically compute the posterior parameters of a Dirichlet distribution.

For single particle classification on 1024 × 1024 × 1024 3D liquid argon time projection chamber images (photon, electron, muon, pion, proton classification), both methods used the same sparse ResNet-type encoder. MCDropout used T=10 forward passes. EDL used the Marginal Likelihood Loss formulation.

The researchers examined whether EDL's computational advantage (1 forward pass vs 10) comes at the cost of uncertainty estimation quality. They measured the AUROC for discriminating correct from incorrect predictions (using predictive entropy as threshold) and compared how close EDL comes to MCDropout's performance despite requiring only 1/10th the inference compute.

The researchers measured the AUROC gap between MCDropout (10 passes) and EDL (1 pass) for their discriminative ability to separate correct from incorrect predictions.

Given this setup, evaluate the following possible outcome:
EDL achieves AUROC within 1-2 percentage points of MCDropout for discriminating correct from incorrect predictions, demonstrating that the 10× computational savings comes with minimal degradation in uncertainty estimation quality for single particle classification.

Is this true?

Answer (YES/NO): NO